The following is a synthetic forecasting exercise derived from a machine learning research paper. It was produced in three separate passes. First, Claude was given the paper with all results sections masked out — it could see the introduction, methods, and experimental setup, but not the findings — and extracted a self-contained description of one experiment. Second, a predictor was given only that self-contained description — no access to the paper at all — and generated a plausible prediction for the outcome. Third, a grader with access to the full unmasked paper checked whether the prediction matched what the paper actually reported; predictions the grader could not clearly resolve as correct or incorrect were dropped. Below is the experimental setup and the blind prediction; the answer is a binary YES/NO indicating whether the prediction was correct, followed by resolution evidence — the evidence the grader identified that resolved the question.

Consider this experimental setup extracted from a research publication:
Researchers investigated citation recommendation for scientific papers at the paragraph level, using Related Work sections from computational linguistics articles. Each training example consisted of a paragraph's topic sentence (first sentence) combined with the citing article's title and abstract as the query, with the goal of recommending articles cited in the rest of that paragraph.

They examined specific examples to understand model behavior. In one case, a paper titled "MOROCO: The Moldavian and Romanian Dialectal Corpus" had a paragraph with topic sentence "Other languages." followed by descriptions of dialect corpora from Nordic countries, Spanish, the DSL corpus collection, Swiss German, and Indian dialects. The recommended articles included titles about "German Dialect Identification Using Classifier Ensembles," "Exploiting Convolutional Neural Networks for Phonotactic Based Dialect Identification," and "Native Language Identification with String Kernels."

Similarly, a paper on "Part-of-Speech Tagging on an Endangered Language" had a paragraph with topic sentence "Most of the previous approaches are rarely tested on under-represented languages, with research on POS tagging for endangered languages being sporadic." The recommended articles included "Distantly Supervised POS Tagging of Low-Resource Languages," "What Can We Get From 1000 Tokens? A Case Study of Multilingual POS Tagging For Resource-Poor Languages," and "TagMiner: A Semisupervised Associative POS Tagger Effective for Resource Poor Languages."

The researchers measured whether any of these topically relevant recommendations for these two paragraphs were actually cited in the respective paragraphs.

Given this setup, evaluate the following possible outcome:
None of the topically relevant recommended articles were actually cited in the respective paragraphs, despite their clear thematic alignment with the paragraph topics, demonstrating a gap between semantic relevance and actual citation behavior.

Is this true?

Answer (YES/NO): YES